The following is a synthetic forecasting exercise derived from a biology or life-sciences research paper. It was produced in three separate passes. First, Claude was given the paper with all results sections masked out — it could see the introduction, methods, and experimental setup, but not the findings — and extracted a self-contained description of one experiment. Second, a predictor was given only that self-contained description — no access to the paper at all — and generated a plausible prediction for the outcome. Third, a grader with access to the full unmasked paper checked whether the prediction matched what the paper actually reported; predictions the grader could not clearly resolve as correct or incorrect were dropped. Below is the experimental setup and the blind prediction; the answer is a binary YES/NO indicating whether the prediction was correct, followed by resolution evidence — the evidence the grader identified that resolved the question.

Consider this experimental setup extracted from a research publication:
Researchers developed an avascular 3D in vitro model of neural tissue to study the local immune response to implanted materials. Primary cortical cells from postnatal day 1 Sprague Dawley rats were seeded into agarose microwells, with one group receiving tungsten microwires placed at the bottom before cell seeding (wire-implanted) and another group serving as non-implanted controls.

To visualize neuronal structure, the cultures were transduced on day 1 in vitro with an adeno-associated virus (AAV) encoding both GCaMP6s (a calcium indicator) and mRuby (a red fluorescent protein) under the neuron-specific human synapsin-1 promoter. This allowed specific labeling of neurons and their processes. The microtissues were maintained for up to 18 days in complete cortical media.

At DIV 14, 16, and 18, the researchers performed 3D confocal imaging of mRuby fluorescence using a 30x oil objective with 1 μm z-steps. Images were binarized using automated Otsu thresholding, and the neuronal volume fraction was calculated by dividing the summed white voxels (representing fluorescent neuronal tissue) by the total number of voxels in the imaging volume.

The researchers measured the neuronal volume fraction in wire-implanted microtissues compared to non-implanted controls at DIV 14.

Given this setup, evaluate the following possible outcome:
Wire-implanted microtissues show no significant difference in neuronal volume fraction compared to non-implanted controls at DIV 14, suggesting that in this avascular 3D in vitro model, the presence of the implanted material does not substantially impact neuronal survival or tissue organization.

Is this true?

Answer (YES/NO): NO